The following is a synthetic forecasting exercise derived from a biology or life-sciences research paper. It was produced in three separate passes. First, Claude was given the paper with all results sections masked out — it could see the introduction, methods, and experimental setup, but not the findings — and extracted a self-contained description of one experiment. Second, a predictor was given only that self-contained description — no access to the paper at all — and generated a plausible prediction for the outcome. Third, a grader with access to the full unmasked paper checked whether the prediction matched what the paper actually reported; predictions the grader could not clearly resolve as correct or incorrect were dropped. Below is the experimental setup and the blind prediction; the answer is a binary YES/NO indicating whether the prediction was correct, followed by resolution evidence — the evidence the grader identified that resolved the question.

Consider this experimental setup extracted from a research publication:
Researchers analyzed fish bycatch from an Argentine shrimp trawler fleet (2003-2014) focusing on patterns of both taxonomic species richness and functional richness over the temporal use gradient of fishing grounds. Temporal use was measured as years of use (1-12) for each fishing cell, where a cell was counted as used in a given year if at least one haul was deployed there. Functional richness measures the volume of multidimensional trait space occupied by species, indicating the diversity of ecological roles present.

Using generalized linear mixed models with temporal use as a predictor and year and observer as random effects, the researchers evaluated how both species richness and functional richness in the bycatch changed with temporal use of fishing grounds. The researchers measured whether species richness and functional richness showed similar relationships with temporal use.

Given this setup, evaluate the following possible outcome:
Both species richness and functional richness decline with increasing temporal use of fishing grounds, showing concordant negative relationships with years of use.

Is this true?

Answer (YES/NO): NO